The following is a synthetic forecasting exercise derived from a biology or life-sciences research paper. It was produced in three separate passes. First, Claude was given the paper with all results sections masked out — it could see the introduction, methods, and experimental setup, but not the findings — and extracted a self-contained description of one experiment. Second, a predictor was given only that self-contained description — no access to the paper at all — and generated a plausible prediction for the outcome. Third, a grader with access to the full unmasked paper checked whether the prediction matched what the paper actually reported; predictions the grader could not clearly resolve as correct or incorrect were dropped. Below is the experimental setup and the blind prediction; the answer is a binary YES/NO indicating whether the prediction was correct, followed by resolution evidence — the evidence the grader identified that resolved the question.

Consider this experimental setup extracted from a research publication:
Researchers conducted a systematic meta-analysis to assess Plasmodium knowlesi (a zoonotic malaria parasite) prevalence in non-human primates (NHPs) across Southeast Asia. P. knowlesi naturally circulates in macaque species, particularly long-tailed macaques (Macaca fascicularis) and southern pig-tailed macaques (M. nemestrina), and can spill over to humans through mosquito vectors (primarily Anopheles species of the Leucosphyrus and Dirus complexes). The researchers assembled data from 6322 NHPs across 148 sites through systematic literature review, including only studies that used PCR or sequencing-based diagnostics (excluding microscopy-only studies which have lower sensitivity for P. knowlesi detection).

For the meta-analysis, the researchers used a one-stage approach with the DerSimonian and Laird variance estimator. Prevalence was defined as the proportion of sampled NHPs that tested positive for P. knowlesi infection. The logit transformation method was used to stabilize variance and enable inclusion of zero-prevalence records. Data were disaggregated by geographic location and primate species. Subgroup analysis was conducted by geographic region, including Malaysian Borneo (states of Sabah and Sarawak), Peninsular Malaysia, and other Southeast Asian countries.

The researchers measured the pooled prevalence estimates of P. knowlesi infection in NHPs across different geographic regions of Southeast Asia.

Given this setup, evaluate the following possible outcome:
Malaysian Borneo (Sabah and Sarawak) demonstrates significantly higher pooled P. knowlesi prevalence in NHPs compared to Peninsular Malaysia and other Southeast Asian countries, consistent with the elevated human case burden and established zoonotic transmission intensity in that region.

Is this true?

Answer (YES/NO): YES